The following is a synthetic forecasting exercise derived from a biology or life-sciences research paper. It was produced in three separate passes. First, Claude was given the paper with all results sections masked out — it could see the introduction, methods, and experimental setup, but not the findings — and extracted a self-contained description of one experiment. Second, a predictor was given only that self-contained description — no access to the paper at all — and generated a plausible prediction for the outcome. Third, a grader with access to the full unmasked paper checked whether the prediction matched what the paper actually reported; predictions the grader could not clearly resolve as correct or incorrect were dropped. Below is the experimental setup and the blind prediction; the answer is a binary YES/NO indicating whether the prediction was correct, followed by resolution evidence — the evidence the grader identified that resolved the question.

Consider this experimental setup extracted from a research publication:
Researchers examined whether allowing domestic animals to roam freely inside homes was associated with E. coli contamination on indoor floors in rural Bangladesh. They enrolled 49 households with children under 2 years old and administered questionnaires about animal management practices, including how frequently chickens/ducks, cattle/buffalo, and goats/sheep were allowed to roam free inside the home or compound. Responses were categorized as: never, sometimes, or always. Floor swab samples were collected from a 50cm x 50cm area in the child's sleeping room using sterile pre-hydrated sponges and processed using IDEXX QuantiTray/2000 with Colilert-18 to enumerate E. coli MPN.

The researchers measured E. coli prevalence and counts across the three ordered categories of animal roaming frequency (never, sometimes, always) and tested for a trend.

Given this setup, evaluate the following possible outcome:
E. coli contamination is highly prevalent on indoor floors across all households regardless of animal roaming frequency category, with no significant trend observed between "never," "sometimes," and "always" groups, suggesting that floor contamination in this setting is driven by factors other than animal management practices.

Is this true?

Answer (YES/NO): NO